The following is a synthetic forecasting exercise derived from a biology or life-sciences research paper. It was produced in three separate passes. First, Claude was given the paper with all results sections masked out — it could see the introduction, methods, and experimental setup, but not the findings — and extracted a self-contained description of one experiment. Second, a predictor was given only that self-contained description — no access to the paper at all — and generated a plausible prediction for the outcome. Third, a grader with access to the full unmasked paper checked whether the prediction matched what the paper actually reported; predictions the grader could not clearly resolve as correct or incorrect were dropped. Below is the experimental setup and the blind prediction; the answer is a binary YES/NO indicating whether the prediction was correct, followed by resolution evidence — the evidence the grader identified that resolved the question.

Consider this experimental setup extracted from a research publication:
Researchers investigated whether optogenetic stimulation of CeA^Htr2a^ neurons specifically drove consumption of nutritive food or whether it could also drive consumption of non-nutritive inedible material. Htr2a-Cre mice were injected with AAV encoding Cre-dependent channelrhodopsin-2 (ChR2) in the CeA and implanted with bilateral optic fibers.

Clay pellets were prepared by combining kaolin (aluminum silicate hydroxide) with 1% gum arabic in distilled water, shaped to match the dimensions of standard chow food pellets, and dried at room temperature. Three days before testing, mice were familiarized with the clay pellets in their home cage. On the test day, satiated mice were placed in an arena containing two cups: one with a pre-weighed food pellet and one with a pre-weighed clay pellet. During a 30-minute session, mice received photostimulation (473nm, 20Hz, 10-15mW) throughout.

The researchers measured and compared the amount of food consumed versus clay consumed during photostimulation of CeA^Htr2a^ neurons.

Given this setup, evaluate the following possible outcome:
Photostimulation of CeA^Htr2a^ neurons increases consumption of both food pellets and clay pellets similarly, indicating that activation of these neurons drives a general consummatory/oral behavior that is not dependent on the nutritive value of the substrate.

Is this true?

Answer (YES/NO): NO